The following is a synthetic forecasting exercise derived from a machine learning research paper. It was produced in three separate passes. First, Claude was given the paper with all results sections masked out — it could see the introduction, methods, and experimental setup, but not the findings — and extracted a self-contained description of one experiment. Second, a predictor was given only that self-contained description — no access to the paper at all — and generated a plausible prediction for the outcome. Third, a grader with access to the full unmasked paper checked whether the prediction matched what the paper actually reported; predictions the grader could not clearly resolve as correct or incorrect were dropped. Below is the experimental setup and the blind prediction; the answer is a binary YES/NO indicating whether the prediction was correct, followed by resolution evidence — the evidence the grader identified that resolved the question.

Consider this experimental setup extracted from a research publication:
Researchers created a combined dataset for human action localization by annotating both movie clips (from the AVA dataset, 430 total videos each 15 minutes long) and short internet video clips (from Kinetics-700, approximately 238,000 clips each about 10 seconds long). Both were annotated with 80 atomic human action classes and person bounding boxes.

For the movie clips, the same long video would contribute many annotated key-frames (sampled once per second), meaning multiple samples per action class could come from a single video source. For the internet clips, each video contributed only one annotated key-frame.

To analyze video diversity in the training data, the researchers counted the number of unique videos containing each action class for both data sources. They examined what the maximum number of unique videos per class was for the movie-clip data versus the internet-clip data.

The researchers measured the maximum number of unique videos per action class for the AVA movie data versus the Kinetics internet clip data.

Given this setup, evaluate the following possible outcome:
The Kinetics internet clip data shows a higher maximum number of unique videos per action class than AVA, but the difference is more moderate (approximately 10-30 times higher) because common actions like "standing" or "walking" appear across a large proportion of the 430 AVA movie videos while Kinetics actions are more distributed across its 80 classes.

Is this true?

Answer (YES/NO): NO